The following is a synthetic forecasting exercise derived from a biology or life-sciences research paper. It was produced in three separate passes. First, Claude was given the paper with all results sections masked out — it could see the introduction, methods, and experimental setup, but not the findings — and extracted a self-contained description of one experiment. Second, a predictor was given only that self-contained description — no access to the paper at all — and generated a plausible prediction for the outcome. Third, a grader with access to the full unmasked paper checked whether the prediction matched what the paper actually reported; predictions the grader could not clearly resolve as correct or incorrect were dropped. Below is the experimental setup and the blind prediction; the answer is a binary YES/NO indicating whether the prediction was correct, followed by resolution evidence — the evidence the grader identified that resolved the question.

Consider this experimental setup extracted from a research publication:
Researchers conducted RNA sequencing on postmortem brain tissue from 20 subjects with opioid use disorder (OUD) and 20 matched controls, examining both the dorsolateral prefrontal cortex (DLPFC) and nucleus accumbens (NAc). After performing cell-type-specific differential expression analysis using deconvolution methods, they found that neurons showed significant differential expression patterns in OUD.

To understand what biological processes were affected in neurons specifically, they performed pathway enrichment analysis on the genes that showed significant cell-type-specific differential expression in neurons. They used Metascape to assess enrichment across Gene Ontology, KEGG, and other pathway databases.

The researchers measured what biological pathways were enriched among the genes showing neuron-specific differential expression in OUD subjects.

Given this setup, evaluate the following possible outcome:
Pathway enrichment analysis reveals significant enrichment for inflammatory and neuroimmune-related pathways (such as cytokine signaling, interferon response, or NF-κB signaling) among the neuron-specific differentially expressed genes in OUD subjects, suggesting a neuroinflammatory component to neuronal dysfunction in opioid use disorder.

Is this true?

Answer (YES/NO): YES